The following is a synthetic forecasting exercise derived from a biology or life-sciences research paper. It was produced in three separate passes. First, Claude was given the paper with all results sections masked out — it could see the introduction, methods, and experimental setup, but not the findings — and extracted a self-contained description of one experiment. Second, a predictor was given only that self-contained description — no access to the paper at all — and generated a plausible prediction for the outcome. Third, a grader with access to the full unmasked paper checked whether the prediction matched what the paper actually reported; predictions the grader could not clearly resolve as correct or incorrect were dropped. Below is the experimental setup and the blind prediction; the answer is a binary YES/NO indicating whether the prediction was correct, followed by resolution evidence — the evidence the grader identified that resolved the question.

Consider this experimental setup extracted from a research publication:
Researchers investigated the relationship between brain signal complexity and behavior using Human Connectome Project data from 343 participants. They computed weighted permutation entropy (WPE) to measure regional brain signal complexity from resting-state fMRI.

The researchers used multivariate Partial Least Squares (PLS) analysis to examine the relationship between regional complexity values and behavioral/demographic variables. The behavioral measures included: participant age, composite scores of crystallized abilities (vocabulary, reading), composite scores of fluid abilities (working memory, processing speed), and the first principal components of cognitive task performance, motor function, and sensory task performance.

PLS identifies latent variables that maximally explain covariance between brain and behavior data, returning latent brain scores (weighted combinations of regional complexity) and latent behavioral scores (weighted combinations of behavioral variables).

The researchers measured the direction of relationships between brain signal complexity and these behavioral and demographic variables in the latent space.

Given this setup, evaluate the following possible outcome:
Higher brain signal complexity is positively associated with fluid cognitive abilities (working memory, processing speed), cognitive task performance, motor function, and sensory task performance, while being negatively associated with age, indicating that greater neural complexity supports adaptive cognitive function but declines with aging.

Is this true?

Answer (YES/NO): NO